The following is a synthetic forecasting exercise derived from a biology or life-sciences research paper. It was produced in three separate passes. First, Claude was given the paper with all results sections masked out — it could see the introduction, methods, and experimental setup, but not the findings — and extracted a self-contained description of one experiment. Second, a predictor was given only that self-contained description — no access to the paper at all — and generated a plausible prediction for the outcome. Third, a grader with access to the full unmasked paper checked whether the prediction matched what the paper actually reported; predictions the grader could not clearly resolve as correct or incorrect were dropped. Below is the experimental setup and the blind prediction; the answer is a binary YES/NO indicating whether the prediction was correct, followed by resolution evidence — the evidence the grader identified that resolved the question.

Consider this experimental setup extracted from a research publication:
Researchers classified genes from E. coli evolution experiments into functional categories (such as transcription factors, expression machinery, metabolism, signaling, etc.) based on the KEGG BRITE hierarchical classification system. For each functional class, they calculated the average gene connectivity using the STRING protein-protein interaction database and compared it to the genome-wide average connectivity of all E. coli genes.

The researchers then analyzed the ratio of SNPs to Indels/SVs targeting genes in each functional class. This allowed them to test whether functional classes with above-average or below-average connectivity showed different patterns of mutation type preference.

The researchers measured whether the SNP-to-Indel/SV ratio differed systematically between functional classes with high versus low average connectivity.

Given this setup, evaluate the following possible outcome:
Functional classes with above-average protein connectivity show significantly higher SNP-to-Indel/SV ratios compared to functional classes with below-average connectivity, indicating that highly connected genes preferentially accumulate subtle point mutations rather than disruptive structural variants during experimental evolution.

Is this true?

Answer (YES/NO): NO